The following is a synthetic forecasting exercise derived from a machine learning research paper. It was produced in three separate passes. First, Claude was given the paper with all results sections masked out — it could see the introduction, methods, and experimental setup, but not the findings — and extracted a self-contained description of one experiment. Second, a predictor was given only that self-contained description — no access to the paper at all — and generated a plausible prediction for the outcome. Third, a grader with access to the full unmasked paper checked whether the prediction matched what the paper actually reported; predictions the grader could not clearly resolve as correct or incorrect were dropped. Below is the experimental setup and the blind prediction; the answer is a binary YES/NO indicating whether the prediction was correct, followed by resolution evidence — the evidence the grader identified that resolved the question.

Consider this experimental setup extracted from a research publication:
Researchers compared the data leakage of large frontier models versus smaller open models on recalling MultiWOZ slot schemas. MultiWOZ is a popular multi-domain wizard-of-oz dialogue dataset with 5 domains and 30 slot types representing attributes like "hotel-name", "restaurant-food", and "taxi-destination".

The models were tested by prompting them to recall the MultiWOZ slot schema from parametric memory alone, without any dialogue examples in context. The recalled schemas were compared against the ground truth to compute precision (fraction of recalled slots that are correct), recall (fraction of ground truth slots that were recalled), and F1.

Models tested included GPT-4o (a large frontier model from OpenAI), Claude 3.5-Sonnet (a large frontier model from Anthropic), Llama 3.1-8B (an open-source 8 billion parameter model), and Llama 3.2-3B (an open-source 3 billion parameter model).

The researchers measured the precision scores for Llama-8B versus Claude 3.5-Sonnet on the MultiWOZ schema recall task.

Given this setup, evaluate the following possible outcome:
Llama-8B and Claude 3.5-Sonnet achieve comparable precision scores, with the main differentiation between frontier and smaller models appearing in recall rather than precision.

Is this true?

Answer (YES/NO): NO